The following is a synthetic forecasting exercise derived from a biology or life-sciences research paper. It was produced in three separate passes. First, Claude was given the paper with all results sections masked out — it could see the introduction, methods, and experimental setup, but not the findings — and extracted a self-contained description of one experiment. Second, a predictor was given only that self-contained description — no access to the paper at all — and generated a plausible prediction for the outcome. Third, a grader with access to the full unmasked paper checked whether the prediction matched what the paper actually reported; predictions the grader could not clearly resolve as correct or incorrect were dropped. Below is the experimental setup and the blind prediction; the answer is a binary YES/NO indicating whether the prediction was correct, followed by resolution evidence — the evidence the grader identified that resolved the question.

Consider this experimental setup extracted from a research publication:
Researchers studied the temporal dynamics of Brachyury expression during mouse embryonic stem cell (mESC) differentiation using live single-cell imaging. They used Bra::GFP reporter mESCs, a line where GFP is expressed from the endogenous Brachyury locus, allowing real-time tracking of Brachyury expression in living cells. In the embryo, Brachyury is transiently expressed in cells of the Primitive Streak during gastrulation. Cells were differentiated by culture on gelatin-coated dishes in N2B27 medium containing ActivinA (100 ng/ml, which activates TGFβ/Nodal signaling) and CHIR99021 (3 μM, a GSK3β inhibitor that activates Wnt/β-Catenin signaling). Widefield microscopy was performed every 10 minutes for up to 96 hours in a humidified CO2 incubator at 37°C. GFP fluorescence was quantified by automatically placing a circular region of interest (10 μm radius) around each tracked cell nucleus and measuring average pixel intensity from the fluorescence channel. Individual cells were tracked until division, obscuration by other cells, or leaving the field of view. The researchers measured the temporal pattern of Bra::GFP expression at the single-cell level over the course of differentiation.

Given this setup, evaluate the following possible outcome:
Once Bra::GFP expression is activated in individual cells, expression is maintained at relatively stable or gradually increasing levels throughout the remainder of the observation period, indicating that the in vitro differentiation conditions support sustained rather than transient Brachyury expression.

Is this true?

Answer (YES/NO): NO